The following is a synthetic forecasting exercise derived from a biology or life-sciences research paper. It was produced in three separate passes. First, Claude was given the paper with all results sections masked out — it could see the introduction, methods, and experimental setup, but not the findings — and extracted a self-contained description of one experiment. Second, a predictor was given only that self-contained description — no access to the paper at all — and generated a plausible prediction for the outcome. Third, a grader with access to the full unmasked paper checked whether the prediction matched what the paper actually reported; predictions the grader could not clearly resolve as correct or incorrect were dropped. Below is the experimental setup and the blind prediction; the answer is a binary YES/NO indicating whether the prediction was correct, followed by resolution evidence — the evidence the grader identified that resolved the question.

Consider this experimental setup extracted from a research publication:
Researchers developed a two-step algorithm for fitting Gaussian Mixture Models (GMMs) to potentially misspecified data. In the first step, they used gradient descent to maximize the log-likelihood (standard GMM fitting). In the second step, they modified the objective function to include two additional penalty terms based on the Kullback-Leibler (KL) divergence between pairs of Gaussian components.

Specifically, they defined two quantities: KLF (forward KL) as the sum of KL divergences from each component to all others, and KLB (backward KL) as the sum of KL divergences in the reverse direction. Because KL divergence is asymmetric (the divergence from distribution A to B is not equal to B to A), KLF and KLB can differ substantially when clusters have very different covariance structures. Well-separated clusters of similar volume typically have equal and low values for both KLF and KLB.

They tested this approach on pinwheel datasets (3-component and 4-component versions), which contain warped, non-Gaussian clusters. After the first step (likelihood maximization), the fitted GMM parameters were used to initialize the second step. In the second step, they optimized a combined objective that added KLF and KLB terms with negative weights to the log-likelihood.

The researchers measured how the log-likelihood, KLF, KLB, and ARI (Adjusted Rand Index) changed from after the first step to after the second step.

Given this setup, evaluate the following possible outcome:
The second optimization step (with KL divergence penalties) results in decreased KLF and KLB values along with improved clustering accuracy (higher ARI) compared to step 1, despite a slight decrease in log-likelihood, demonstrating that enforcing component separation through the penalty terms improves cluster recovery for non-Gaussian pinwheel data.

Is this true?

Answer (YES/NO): YES